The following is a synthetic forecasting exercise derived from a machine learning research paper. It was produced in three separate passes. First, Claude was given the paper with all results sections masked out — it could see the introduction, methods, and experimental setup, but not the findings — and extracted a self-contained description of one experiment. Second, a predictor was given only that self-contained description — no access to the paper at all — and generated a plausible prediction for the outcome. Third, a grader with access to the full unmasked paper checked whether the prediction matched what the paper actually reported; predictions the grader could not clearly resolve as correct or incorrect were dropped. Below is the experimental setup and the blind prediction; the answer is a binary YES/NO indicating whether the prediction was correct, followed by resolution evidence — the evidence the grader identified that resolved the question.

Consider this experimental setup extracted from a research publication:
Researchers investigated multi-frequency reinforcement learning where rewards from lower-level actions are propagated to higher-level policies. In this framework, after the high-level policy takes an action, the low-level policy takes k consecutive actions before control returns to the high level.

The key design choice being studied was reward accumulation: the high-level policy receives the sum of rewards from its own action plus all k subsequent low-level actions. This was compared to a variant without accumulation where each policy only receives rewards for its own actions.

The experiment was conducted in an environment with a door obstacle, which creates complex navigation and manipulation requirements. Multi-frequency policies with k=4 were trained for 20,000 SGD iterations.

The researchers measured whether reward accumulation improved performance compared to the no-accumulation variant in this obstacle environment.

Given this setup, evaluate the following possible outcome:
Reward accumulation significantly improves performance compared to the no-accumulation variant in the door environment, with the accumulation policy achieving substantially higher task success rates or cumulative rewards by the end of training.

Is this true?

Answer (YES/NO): YES